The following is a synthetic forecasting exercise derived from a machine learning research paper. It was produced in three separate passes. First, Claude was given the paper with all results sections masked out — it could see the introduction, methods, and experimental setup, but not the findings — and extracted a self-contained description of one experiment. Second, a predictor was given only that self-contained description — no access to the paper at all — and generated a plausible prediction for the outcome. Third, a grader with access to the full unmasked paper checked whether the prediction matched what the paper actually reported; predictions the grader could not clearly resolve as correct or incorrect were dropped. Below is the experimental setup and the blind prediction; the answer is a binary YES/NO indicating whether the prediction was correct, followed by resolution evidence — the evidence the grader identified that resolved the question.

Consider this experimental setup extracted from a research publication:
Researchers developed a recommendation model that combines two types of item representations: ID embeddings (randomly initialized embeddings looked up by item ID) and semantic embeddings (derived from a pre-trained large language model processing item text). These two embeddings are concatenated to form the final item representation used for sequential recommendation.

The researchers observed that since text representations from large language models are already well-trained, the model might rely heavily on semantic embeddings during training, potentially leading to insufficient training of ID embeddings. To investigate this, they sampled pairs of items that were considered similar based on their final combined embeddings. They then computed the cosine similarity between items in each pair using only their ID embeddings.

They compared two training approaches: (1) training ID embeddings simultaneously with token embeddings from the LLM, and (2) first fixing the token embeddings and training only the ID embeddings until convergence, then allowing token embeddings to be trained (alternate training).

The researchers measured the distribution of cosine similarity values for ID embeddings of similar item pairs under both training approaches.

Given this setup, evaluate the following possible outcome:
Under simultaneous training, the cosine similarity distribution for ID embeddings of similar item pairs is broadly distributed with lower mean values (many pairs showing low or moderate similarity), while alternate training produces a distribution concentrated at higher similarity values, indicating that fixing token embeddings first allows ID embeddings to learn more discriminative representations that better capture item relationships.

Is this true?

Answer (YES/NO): NO